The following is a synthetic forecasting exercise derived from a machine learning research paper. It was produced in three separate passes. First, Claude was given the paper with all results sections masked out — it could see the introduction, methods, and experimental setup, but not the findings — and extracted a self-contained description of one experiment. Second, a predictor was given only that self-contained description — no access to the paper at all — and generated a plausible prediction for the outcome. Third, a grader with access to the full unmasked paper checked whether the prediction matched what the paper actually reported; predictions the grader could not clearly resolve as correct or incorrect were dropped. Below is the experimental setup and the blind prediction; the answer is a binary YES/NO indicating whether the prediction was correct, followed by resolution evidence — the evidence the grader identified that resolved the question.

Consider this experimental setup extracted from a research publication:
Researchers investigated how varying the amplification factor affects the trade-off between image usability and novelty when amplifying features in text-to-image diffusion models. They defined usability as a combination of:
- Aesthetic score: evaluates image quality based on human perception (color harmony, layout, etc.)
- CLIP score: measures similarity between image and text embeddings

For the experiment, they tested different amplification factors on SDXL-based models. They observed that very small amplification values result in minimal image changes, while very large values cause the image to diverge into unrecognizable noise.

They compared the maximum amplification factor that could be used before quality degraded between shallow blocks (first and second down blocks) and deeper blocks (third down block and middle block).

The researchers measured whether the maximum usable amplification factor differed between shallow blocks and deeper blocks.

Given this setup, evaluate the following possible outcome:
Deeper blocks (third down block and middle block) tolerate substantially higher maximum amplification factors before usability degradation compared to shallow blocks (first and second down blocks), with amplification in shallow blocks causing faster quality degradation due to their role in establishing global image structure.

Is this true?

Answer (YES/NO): YES